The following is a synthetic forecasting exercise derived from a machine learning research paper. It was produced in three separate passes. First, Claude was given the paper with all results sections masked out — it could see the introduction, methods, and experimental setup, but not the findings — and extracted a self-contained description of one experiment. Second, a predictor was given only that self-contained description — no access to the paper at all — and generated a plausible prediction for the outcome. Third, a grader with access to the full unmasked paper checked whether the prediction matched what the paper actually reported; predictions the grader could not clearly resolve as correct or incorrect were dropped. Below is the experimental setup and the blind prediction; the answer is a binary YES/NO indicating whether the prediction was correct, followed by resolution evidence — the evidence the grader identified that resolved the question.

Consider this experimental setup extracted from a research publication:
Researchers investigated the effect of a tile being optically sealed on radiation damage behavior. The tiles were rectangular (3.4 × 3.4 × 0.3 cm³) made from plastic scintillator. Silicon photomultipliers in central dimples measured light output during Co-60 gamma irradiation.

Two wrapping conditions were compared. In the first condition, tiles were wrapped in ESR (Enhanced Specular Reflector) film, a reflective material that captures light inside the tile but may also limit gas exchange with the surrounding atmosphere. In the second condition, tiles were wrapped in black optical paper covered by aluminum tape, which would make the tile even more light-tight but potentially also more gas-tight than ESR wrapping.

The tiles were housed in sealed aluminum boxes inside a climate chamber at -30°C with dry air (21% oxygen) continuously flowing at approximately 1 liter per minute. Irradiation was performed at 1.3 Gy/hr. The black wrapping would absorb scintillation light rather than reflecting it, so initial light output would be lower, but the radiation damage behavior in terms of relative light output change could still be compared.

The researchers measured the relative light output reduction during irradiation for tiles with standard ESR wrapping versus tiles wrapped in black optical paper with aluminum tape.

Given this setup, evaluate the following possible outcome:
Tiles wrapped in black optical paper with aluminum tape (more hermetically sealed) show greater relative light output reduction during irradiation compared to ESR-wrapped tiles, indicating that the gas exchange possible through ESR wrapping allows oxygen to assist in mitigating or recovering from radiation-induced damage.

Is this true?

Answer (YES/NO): NO